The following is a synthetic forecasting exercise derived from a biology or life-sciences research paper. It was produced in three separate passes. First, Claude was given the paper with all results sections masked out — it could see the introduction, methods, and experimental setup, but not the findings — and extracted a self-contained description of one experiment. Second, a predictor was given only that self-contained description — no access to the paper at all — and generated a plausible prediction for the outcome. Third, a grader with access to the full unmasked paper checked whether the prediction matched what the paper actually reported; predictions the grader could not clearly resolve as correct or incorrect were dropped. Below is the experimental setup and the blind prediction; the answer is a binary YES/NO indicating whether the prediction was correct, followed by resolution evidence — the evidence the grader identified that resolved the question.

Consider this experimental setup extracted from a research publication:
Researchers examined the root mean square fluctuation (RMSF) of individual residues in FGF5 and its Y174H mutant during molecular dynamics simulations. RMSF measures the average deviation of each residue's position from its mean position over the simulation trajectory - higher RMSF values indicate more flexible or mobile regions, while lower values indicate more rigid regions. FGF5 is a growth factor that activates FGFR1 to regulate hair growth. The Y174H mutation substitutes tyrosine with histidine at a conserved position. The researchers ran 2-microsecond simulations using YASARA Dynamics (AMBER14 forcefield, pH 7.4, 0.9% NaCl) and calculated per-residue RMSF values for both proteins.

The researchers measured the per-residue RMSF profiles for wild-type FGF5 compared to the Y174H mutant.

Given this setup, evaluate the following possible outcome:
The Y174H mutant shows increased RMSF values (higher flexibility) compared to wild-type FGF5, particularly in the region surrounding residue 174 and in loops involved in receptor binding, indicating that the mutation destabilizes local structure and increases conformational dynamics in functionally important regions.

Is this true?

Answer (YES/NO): YES